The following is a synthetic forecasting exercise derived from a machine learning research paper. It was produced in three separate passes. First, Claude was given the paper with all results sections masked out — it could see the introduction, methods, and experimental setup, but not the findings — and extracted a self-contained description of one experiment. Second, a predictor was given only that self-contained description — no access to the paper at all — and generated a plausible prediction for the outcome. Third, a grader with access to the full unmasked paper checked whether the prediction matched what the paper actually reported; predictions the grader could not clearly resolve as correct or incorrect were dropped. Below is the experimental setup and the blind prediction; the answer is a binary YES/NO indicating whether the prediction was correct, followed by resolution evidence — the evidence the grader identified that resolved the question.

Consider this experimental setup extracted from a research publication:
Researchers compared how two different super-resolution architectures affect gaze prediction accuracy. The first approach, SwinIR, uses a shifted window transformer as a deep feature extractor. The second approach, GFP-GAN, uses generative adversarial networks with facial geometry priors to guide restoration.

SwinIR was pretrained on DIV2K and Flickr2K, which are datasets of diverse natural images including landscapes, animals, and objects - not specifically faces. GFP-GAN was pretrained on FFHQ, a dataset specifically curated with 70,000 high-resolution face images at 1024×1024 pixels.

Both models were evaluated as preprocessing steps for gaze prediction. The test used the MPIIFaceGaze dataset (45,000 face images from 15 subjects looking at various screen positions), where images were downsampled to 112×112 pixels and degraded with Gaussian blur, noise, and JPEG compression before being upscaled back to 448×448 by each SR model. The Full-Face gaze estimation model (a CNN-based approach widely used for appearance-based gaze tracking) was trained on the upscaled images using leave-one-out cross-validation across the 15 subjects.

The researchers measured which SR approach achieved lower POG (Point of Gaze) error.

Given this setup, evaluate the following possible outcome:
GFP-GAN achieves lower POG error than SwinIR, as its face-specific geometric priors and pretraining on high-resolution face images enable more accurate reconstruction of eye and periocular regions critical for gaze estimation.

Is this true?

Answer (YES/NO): NO